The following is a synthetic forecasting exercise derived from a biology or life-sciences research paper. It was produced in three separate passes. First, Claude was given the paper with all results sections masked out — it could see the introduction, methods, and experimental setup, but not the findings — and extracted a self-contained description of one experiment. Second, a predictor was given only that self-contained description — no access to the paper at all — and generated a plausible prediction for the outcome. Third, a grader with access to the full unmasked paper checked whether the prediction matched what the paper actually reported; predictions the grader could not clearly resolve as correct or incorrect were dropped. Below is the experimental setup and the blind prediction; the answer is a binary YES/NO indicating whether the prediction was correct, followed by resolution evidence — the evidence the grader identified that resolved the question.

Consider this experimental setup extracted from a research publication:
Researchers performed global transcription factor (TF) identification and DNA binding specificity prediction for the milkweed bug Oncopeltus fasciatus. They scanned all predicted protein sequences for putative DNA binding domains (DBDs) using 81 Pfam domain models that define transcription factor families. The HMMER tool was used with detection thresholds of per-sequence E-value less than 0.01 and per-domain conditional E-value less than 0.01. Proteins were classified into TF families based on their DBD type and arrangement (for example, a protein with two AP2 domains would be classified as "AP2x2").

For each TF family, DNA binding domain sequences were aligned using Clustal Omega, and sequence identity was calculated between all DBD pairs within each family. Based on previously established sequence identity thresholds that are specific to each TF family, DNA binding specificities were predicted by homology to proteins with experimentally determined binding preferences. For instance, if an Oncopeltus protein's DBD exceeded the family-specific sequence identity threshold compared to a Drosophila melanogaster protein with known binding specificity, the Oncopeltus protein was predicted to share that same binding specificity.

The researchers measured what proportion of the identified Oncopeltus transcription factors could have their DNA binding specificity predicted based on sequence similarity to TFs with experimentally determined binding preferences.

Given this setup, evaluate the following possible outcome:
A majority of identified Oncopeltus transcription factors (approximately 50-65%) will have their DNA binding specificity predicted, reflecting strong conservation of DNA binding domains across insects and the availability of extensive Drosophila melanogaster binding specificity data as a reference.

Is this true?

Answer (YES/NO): NO